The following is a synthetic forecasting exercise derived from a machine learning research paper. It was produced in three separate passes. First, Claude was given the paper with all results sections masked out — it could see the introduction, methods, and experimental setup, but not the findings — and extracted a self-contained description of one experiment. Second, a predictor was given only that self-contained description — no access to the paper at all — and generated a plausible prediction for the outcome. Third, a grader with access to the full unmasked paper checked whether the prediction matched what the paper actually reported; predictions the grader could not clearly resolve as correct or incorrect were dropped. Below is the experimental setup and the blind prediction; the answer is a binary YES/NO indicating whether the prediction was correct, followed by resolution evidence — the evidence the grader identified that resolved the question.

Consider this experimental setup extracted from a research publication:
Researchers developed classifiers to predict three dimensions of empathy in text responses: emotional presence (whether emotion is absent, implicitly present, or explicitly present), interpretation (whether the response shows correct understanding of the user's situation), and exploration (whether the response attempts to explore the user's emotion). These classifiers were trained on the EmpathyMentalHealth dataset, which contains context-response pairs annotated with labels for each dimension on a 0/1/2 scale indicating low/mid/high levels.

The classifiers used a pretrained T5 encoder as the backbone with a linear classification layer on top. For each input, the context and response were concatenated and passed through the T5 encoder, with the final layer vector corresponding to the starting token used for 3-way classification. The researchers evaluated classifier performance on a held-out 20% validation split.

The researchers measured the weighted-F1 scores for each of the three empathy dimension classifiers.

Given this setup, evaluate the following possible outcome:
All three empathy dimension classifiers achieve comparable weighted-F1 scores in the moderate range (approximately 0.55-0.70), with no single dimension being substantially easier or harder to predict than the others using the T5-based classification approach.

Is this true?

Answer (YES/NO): NO